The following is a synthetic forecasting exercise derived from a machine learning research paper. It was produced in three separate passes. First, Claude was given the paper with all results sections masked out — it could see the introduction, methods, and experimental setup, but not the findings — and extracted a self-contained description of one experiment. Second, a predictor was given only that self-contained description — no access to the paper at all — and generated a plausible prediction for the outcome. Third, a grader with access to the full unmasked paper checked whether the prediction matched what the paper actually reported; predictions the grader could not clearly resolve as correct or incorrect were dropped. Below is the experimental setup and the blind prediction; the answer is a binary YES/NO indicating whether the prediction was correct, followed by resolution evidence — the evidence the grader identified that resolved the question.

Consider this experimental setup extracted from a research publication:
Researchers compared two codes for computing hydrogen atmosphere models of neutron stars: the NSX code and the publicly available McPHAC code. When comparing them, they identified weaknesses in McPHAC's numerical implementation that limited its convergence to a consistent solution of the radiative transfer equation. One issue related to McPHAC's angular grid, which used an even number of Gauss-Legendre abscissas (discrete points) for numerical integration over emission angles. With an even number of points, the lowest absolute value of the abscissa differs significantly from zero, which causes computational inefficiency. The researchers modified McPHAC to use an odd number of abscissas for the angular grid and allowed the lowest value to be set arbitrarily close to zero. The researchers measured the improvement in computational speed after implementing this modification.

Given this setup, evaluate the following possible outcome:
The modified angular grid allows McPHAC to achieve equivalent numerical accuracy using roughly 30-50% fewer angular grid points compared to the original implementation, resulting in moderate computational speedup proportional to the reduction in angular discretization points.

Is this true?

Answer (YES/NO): NO